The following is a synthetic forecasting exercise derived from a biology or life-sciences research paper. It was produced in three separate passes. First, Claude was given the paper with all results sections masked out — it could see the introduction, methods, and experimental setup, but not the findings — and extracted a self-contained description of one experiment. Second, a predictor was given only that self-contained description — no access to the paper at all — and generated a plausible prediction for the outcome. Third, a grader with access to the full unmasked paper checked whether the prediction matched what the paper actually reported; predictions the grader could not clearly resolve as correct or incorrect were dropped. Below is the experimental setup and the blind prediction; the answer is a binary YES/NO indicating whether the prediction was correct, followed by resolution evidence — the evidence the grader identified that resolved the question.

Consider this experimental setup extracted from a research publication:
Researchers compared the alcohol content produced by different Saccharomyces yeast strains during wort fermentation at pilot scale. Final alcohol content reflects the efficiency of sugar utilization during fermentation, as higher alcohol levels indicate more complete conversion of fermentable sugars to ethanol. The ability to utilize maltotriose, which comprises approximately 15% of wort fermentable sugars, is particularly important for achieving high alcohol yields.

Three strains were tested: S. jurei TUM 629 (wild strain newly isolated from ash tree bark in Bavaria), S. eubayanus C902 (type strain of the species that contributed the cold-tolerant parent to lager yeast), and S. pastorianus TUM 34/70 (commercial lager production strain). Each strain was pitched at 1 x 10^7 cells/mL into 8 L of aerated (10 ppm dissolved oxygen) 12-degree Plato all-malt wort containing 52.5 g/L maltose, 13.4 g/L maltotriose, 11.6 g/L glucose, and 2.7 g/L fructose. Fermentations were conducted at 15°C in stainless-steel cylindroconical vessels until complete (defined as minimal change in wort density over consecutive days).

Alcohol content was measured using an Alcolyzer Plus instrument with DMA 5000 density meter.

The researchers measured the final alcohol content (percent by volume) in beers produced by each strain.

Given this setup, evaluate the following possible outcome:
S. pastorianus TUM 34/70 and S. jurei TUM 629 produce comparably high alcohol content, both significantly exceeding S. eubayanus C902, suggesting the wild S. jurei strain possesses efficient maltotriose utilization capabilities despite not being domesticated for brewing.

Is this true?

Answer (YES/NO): NO